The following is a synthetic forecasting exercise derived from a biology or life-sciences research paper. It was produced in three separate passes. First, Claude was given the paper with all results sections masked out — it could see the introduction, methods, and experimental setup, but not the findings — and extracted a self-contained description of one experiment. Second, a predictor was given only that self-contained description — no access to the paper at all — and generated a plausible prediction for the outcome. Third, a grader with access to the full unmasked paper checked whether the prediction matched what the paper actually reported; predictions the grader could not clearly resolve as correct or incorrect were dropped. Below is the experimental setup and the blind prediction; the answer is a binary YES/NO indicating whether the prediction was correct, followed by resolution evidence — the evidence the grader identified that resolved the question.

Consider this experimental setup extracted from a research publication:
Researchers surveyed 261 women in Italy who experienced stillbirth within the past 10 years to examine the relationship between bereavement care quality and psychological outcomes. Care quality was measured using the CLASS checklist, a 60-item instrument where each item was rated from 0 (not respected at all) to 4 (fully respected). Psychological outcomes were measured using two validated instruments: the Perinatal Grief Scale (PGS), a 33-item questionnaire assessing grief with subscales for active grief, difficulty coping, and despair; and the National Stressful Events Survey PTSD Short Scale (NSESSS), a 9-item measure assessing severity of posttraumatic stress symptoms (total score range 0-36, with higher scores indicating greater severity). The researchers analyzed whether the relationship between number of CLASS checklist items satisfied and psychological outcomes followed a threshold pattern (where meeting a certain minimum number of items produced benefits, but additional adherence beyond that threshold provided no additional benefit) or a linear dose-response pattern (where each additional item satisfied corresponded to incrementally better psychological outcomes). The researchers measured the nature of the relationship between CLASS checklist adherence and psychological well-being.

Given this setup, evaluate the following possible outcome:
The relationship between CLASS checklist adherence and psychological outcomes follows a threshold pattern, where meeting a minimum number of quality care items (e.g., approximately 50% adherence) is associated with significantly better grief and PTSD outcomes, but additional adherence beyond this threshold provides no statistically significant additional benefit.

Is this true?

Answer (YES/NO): NO